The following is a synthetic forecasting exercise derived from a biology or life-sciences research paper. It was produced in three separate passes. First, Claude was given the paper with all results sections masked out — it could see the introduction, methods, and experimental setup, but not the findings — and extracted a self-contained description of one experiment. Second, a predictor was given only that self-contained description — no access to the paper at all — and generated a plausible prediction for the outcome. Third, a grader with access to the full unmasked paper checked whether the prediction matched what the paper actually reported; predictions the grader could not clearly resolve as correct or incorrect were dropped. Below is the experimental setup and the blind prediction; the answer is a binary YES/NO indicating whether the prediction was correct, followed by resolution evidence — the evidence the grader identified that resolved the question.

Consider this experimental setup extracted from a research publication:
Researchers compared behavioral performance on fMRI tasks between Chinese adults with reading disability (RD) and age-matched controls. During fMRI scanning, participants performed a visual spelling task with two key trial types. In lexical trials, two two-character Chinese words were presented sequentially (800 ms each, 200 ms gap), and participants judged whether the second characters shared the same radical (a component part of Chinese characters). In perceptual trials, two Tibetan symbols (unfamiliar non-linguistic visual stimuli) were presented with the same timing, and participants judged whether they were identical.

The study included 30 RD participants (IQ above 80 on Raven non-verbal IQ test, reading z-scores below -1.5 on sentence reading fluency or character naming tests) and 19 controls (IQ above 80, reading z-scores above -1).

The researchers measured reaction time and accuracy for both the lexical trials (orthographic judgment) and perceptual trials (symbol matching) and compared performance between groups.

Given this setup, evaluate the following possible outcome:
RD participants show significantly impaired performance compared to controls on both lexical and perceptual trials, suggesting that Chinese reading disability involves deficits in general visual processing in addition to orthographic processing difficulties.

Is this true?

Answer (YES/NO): NO